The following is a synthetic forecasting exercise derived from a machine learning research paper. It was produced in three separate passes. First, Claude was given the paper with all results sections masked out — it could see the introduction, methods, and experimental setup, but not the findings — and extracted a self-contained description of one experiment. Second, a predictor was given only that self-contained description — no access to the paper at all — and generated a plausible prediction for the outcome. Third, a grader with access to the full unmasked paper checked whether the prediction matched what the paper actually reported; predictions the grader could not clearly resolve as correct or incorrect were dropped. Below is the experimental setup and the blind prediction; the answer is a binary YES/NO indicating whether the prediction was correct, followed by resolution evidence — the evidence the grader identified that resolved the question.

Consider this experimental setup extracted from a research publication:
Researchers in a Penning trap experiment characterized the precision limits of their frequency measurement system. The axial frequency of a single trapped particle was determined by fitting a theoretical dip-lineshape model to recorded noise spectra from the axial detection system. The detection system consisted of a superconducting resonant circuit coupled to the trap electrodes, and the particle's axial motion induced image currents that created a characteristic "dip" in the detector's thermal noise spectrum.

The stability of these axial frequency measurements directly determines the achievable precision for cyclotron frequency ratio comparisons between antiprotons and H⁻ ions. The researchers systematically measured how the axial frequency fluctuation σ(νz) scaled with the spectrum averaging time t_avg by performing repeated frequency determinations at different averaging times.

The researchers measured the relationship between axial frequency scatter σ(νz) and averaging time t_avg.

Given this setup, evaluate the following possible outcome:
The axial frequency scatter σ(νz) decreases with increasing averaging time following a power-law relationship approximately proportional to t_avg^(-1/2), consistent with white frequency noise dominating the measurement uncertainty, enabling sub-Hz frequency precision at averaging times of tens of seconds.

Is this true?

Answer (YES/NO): NO